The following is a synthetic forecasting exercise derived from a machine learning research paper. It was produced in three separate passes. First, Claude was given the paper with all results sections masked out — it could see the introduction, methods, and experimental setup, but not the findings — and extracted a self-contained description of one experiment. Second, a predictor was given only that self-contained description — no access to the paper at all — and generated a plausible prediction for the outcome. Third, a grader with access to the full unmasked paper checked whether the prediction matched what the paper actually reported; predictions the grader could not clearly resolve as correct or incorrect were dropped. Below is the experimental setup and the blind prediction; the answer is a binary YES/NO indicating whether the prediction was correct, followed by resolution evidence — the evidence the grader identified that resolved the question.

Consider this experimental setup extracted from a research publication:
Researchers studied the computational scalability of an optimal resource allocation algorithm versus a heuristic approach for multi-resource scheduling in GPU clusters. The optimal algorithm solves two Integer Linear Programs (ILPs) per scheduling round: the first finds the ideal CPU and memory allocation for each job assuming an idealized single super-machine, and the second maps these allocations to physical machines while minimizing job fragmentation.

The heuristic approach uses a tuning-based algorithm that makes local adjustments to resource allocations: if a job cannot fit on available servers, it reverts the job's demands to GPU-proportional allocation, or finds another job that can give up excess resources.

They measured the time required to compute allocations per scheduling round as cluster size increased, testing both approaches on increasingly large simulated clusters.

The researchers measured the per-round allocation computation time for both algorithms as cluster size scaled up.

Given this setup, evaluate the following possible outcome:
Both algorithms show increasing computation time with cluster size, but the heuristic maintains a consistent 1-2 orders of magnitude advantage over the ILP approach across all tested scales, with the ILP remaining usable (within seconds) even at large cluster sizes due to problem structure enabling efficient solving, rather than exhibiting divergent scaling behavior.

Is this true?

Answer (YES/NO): NO